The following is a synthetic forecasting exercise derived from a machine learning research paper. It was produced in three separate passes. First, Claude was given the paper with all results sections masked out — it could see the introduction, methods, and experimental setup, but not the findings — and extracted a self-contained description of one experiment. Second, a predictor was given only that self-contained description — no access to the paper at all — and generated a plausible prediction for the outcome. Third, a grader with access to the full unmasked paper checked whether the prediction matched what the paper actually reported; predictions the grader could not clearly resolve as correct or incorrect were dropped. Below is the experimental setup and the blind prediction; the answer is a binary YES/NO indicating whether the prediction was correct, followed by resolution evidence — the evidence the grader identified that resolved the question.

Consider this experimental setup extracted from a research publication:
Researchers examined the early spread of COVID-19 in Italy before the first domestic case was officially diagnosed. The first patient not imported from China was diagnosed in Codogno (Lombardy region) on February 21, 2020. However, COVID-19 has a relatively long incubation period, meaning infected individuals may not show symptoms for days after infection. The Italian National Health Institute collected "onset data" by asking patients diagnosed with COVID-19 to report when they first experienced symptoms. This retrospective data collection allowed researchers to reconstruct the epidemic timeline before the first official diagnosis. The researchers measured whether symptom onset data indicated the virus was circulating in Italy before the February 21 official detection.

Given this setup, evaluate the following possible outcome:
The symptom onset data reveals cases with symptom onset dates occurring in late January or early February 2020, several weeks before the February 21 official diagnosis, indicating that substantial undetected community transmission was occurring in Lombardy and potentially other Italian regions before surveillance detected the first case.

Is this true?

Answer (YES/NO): YES